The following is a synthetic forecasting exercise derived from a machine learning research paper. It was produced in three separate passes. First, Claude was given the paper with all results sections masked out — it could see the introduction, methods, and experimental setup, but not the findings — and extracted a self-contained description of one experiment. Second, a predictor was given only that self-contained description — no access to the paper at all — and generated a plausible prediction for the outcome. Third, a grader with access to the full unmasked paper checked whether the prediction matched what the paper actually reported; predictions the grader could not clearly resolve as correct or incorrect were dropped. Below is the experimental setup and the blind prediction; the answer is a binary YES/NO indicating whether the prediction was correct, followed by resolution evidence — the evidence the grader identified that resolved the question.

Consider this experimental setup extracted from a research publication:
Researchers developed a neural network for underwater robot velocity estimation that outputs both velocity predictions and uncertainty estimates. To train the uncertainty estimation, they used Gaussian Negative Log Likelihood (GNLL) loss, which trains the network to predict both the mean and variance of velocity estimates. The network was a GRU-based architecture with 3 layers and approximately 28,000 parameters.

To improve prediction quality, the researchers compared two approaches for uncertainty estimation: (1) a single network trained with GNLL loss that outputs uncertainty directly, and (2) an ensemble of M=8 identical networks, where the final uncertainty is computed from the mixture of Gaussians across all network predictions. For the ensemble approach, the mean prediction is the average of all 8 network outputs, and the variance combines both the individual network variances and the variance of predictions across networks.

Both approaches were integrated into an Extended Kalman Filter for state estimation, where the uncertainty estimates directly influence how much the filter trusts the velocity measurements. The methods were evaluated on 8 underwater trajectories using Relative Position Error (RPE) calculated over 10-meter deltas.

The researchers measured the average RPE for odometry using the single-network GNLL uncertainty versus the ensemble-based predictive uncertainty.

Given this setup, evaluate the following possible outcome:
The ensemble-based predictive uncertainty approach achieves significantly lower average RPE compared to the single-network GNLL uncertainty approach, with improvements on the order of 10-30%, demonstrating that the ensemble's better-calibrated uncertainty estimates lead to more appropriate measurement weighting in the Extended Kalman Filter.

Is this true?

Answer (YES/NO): YES